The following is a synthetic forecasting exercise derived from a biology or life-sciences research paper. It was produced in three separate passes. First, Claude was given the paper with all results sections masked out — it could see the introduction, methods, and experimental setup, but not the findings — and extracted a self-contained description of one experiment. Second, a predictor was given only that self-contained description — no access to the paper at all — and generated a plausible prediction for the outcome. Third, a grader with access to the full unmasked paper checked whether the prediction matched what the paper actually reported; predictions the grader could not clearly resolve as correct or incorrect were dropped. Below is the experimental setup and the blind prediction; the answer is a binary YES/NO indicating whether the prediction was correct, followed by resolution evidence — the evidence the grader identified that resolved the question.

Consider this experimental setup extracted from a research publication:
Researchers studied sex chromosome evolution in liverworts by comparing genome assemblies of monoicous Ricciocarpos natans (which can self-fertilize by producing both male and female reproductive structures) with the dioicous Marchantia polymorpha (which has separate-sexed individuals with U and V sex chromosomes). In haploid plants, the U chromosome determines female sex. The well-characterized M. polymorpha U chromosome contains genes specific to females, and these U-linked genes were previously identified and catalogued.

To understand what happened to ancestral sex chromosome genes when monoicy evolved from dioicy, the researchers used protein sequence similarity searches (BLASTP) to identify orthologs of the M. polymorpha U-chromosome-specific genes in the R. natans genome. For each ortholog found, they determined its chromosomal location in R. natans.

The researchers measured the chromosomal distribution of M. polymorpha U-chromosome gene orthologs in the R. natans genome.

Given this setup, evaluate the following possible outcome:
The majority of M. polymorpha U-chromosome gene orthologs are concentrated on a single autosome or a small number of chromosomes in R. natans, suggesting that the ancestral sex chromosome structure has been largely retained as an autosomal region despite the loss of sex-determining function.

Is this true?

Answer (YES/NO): NO